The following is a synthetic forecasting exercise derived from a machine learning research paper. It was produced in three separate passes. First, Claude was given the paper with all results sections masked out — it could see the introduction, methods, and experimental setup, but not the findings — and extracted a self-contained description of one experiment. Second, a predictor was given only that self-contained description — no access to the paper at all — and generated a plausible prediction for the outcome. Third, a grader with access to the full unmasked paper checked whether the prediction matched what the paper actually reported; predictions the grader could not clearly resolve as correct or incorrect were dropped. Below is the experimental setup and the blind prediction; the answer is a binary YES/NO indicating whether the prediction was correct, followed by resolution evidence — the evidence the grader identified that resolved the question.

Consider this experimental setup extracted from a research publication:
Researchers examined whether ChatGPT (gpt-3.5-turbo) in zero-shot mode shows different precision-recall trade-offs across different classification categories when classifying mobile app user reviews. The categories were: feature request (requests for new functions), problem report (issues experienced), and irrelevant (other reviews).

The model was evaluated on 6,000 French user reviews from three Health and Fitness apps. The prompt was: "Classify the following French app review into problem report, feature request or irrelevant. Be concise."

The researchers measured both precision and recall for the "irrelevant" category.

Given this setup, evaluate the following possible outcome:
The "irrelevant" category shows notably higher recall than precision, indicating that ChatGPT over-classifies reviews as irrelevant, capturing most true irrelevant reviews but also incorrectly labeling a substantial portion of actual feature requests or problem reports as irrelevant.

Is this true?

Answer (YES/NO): NO